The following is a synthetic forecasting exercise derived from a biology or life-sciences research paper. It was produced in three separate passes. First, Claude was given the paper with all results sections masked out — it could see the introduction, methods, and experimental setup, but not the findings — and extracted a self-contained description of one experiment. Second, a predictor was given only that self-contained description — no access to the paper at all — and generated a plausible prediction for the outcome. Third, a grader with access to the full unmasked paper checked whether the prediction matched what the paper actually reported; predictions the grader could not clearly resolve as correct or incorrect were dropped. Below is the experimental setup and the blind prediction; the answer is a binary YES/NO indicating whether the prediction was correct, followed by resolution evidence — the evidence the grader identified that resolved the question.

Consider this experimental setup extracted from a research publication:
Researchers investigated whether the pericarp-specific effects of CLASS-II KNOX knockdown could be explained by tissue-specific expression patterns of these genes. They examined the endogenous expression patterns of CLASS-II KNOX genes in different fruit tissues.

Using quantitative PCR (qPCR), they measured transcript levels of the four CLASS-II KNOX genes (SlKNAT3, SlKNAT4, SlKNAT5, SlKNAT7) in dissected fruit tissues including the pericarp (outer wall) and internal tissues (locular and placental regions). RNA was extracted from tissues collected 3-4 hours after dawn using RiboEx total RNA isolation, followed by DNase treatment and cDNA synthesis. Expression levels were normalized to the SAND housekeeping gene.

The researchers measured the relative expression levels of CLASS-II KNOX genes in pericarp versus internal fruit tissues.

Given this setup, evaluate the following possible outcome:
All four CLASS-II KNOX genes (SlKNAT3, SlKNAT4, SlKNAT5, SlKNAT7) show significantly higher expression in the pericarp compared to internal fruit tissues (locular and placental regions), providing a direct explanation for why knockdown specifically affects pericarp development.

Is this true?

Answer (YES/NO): NO